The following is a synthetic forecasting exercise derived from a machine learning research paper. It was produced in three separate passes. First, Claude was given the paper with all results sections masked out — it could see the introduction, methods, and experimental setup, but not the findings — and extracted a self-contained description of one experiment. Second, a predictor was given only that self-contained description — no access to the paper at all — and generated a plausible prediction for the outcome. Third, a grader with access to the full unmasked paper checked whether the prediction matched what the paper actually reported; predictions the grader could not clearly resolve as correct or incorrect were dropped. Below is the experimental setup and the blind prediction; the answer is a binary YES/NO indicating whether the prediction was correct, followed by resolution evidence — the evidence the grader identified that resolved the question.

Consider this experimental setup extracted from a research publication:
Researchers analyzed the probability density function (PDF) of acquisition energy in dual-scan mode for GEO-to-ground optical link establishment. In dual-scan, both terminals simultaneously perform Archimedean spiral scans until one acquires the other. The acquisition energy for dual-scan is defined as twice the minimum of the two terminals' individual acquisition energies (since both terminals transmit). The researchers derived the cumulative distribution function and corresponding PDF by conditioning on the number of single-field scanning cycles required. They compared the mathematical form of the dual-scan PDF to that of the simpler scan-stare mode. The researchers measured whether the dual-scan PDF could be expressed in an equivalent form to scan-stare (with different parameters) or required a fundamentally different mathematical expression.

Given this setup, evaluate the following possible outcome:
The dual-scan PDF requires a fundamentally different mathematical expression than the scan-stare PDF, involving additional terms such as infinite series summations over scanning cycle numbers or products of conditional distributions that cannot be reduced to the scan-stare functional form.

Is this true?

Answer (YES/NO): NO